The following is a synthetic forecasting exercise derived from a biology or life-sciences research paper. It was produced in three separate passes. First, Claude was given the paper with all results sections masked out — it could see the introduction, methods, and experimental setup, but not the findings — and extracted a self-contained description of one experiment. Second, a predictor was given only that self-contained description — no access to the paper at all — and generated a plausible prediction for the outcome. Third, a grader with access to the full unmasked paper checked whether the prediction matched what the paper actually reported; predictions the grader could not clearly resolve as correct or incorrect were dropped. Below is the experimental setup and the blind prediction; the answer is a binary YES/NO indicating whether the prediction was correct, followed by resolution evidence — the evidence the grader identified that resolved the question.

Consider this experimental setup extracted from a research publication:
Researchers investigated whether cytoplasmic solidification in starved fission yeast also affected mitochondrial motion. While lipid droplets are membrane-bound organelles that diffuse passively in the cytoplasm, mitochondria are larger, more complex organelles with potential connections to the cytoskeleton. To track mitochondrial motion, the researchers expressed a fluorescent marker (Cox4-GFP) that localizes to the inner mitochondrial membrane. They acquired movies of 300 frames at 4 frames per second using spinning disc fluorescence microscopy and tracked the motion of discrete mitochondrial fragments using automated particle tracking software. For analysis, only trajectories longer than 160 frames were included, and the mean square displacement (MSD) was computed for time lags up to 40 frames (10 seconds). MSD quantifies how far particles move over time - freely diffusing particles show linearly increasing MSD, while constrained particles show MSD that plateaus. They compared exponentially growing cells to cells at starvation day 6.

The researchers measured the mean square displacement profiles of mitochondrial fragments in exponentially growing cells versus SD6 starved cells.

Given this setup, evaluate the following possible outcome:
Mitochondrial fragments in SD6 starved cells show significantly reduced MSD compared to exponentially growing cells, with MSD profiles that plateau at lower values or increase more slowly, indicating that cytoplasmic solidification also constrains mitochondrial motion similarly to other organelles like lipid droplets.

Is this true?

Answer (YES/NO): YES